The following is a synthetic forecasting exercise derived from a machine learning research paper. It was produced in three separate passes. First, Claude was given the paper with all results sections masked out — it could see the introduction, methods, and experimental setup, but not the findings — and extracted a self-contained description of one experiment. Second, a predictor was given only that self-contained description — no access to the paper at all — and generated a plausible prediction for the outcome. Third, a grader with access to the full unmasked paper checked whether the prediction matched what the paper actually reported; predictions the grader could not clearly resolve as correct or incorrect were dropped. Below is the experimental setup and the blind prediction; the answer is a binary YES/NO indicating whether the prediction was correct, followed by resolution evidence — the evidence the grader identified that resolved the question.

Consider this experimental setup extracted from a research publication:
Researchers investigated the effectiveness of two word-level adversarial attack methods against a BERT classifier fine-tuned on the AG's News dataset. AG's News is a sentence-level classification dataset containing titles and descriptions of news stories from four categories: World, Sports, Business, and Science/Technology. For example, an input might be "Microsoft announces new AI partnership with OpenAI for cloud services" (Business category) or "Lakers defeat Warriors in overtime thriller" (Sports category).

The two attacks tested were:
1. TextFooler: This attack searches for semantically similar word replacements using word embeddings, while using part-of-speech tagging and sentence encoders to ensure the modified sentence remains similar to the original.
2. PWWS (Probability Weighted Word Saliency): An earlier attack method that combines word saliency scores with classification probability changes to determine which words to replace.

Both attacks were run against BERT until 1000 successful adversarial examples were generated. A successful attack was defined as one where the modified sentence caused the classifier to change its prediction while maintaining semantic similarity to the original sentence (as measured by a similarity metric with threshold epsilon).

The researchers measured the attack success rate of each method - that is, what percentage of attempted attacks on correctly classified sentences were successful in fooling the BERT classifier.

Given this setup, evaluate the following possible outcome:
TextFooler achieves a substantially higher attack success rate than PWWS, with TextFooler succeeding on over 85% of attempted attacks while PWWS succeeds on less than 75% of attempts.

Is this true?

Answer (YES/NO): NO